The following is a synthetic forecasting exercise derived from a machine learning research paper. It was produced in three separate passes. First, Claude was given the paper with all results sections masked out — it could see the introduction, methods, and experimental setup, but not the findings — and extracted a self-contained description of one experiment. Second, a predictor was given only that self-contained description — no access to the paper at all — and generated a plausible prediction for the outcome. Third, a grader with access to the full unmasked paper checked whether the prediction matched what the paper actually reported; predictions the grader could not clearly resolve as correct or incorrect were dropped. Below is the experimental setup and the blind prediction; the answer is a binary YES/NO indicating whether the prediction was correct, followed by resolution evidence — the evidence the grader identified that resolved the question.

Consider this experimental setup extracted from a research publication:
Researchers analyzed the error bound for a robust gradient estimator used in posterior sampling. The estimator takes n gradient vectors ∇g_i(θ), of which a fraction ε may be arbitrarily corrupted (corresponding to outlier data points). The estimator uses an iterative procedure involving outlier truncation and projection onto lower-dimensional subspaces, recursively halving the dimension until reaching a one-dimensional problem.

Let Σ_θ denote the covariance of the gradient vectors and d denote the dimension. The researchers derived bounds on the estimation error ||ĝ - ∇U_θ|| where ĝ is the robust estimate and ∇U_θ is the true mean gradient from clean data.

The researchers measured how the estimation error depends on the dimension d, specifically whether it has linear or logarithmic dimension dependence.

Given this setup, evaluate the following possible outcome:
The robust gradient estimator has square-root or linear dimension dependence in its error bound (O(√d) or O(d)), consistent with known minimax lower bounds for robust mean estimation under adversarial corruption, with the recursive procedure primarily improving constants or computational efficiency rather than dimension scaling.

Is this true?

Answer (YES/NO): NO